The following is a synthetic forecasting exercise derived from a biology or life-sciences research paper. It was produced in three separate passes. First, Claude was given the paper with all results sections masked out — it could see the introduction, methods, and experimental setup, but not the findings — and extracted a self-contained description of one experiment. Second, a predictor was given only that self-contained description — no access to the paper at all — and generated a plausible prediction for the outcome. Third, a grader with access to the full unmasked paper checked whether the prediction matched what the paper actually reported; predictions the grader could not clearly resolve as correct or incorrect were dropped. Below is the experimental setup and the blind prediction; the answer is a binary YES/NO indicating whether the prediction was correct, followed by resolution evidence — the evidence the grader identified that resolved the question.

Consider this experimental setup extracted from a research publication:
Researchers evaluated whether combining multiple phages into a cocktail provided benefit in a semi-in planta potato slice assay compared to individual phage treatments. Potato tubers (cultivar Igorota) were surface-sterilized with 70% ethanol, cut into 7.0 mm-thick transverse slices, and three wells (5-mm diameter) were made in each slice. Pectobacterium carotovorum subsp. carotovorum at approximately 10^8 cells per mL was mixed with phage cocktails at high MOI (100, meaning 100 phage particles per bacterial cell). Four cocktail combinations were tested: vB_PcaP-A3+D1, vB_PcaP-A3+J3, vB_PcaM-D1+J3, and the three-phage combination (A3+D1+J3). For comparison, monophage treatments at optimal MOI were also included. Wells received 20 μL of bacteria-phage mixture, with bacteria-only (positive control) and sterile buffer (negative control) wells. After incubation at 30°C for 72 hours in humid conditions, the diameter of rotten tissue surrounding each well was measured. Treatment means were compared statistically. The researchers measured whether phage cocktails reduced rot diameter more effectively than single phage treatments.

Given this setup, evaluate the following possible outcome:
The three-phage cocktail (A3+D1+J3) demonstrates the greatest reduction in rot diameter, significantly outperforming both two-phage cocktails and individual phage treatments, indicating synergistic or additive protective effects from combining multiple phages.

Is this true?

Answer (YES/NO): NO